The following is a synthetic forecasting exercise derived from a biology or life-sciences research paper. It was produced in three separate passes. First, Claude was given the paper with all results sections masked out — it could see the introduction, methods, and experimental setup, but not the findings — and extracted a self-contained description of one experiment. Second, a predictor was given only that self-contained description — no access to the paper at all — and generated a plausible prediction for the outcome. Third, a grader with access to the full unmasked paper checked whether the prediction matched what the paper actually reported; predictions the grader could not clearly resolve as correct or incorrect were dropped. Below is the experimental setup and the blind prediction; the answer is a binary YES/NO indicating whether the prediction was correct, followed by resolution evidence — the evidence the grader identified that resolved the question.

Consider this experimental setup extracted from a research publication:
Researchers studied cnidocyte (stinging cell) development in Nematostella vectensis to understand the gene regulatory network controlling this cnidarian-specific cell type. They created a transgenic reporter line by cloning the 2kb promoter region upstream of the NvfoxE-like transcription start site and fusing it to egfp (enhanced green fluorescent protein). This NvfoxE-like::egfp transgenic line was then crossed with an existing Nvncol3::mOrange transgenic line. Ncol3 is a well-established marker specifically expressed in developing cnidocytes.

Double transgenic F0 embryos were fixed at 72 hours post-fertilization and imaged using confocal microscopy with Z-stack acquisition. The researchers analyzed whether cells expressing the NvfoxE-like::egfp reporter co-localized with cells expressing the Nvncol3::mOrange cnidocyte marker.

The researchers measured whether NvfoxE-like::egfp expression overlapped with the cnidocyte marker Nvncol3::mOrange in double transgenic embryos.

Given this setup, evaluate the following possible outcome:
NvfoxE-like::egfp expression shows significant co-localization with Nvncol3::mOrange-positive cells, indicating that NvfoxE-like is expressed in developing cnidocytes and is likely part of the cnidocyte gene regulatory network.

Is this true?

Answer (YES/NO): YES